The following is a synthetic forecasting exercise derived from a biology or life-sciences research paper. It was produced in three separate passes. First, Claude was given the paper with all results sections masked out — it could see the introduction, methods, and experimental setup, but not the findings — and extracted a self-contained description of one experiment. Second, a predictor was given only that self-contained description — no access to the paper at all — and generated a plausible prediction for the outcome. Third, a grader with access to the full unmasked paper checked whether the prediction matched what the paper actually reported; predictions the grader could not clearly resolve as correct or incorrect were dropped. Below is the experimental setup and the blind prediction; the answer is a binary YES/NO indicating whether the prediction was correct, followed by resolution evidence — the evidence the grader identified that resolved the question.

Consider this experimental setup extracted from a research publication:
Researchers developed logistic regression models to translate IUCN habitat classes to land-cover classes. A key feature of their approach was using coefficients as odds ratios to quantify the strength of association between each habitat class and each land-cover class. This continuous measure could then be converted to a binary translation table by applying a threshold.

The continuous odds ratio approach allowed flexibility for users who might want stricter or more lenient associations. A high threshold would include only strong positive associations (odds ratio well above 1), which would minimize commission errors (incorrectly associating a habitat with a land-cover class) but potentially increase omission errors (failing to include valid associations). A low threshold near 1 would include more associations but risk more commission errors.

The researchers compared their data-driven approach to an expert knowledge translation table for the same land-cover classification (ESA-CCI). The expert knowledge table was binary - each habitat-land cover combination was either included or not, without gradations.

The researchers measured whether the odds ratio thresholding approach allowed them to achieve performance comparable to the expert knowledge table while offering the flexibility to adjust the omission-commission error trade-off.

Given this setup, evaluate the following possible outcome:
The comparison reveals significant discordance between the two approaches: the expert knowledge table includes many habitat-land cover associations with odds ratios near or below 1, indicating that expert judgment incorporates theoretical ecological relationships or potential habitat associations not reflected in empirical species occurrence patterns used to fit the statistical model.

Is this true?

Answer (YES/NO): NO